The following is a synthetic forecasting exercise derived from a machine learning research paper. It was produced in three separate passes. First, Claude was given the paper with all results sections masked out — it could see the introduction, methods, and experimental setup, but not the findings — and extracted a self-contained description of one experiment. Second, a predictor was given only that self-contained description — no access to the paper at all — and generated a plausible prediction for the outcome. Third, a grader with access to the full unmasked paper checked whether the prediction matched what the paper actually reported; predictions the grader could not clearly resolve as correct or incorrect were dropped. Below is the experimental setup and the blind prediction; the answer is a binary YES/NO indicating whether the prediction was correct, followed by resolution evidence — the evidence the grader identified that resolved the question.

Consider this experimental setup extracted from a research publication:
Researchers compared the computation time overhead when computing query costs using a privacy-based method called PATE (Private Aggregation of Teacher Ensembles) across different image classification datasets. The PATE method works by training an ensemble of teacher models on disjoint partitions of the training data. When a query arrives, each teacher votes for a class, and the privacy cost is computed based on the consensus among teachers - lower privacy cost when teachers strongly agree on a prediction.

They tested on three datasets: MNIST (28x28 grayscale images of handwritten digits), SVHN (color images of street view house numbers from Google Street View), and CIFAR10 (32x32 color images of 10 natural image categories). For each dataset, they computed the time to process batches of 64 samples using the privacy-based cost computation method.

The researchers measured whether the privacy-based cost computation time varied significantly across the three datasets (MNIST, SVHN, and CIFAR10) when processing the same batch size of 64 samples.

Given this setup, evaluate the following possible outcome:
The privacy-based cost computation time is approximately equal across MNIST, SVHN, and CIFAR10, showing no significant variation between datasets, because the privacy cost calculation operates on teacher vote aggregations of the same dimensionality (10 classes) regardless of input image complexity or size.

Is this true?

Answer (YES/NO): NO